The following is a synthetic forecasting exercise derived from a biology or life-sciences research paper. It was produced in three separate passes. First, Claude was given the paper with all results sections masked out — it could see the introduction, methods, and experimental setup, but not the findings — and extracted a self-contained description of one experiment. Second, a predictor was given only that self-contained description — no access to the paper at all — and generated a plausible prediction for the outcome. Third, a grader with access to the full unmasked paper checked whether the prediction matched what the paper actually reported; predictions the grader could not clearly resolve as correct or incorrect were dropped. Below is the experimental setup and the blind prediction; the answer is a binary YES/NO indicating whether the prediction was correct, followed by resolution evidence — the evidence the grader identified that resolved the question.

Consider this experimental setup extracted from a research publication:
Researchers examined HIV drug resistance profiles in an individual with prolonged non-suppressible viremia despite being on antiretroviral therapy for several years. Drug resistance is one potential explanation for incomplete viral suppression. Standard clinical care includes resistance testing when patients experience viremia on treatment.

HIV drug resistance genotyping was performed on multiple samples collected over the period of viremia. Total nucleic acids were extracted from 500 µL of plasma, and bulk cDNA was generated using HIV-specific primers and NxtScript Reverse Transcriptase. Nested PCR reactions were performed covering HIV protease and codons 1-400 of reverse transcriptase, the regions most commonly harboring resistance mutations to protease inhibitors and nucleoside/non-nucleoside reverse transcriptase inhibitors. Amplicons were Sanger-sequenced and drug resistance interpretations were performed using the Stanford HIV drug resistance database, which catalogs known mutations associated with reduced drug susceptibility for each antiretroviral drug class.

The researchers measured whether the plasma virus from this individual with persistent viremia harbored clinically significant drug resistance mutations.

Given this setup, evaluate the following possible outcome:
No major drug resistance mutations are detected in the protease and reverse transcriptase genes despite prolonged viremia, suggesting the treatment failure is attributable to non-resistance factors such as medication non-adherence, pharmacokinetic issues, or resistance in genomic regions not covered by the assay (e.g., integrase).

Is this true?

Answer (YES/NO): NO